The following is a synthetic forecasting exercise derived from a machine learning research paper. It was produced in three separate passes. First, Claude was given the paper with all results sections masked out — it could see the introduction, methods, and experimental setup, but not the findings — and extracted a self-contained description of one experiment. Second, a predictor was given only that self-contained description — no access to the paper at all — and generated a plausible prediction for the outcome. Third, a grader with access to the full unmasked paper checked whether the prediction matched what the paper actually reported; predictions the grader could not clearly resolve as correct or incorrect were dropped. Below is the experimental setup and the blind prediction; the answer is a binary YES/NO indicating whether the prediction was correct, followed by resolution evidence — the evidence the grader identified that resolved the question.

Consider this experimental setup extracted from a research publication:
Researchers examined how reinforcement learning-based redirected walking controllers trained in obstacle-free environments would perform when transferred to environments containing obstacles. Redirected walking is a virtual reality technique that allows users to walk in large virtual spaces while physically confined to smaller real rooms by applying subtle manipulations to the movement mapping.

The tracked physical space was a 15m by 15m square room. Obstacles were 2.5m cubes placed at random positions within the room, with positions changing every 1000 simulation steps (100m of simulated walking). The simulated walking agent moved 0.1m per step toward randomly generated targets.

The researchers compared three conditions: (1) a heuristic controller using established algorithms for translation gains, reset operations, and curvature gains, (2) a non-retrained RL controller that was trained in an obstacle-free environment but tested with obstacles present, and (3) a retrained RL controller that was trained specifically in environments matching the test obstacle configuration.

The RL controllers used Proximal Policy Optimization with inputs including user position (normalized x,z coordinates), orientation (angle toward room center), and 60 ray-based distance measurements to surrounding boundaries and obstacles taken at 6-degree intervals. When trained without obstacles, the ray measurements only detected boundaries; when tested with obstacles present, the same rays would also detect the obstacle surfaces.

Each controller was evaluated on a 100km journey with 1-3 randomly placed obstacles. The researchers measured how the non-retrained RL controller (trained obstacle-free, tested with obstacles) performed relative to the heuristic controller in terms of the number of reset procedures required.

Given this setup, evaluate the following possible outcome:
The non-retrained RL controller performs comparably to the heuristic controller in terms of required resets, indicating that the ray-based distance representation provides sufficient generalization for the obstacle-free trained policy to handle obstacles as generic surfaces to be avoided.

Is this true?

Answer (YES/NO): NO